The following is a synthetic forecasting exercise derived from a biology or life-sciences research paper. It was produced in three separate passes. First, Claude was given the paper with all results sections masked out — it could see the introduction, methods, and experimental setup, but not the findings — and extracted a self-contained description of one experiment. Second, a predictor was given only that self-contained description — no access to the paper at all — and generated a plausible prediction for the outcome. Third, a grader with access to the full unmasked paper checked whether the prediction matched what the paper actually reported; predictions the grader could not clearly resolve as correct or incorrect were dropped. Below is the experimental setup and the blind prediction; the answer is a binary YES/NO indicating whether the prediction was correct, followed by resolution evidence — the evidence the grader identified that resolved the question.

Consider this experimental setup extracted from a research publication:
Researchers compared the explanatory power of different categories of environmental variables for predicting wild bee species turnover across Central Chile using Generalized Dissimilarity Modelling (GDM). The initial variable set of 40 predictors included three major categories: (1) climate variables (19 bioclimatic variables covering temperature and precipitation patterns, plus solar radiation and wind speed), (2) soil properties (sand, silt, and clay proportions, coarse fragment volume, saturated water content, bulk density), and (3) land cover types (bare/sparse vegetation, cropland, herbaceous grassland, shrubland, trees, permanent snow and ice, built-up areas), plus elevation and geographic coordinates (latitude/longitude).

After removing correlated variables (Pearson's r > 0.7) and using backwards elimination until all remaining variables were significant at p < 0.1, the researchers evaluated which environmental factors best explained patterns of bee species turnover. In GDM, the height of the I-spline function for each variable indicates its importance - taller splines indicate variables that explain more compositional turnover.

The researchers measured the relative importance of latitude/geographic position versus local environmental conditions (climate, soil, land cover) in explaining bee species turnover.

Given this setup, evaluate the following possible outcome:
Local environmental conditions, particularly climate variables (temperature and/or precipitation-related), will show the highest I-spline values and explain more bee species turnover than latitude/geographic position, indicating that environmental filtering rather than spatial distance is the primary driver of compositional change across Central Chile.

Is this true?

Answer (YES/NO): NO